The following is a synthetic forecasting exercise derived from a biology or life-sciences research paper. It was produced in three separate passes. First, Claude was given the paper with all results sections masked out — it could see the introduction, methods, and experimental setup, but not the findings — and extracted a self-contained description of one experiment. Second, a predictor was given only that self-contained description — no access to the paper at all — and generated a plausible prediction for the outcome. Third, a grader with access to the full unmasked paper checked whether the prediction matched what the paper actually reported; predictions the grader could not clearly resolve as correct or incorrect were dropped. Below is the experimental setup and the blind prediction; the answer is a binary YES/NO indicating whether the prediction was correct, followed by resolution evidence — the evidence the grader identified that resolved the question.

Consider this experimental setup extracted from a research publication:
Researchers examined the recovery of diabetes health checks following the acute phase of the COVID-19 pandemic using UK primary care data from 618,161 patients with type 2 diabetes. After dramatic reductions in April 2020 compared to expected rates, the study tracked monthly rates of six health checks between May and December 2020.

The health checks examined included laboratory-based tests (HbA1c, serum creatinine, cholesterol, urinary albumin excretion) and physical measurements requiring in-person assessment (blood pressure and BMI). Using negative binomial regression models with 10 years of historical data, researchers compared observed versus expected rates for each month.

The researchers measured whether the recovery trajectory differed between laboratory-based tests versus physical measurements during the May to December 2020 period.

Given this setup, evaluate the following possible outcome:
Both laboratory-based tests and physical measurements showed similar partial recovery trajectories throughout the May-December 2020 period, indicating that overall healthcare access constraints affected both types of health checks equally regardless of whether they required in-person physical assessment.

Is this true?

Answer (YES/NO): NO